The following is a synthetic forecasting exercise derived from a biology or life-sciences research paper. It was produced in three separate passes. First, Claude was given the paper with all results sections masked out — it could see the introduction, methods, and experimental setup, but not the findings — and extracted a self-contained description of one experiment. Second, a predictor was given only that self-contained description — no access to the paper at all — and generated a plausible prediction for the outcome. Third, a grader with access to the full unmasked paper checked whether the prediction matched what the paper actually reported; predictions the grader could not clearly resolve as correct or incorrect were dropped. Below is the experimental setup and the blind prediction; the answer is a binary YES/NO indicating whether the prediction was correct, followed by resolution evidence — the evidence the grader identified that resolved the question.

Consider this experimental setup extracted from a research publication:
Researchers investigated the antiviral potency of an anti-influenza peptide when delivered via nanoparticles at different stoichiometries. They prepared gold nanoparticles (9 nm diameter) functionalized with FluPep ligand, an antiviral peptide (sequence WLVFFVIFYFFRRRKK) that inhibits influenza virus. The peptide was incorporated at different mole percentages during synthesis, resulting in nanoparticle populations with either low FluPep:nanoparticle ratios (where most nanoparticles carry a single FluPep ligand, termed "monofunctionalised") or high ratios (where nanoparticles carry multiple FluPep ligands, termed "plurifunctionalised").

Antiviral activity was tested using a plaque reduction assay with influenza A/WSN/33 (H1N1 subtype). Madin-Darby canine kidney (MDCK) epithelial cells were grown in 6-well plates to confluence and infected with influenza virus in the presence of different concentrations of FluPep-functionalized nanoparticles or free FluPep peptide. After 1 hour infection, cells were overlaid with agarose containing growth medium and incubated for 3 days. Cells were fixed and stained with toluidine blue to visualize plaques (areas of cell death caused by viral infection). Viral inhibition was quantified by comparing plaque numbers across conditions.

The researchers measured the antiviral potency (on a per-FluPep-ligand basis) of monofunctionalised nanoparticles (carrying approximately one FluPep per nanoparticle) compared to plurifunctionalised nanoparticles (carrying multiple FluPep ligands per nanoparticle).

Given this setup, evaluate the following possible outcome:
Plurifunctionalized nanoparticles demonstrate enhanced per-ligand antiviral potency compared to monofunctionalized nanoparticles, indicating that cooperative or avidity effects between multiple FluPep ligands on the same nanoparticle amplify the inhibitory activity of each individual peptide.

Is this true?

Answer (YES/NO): NO